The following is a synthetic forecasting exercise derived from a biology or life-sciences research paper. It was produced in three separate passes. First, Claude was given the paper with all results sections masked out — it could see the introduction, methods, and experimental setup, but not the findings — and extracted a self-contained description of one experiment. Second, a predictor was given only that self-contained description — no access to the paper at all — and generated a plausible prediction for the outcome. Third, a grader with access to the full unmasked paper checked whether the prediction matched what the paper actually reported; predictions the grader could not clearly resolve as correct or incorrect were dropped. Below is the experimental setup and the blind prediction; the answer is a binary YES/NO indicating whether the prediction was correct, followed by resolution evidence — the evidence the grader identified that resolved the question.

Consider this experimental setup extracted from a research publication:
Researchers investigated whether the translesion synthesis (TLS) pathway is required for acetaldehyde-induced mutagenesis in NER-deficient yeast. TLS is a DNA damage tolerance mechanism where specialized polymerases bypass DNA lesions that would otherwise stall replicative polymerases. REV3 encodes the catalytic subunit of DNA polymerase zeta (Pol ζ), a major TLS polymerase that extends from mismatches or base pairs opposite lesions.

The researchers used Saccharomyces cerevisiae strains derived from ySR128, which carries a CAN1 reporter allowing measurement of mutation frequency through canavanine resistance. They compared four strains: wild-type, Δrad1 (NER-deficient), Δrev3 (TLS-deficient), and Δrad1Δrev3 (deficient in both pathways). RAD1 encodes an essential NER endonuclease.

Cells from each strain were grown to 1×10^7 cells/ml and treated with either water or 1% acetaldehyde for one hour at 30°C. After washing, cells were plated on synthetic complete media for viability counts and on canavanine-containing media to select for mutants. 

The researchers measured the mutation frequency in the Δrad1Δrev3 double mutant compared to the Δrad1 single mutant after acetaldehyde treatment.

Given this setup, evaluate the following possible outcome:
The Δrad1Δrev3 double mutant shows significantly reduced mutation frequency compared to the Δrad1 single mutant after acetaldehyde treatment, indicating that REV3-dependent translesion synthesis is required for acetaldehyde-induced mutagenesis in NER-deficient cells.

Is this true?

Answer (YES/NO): YES